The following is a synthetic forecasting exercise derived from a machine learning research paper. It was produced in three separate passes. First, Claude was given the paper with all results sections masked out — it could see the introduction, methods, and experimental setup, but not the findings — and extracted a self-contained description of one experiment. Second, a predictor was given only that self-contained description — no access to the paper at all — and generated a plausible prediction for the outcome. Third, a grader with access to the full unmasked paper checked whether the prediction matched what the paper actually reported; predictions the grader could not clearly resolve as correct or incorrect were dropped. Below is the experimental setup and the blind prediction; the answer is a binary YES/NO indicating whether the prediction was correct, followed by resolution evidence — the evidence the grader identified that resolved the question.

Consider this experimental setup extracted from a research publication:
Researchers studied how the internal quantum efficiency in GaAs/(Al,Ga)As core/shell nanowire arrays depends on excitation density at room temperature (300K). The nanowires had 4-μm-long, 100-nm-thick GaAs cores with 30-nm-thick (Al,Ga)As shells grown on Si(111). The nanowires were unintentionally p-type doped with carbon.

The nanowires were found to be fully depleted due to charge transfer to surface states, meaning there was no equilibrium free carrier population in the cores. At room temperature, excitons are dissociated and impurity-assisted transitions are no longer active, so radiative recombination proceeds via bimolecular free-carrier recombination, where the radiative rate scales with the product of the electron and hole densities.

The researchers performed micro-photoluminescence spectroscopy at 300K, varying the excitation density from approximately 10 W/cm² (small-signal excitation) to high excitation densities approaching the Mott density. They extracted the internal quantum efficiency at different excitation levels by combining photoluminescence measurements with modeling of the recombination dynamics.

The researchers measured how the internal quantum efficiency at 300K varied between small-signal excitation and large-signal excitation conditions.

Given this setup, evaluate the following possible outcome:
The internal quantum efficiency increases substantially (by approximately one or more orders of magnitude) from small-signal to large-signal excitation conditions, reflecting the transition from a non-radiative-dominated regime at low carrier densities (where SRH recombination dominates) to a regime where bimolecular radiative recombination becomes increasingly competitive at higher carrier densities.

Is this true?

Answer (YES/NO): YES